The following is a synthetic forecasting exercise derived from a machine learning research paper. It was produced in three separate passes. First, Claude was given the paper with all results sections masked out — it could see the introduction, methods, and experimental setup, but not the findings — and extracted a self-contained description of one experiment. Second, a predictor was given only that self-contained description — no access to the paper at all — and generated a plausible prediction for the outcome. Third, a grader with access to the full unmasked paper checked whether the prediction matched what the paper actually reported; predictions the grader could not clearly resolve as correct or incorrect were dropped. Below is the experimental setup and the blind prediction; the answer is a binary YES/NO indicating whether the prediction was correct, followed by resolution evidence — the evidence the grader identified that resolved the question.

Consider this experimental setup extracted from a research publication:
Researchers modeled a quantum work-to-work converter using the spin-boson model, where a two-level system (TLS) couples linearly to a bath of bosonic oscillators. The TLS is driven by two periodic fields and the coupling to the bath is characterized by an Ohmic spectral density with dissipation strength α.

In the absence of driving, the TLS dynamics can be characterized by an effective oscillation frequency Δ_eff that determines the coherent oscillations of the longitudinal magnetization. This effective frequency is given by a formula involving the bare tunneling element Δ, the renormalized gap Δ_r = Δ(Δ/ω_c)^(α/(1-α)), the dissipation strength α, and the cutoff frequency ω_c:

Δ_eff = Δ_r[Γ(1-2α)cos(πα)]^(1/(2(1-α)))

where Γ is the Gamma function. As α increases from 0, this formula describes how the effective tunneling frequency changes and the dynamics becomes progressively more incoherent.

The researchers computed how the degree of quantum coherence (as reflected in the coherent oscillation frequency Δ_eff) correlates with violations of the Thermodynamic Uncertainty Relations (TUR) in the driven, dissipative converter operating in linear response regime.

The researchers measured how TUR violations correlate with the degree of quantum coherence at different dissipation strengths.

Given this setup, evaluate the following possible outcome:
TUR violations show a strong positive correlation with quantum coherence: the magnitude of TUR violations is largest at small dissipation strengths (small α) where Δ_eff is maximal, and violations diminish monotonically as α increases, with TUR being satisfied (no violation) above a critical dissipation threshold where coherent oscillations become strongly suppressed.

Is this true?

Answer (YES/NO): YES